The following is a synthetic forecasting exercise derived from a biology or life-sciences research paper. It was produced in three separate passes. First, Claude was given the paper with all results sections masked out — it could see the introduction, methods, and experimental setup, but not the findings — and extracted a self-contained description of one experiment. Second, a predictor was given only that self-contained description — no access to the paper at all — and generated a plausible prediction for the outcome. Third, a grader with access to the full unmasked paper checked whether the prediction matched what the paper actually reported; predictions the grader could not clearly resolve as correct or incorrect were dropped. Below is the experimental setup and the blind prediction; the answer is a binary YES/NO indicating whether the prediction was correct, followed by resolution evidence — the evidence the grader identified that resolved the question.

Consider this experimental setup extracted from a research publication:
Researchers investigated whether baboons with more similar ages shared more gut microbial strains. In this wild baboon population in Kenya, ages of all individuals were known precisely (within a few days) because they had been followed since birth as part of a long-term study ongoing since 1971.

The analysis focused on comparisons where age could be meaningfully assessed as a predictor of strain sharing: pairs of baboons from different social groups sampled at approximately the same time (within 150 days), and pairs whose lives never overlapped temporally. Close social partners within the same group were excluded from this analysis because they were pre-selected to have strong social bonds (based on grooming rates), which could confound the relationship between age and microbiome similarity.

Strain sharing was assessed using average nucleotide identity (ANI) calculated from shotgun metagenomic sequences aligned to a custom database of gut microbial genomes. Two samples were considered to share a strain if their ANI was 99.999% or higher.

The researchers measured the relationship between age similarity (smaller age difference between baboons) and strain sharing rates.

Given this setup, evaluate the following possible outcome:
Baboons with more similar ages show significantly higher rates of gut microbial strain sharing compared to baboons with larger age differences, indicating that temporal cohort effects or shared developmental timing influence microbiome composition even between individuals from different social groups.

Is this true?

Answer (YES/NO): NO